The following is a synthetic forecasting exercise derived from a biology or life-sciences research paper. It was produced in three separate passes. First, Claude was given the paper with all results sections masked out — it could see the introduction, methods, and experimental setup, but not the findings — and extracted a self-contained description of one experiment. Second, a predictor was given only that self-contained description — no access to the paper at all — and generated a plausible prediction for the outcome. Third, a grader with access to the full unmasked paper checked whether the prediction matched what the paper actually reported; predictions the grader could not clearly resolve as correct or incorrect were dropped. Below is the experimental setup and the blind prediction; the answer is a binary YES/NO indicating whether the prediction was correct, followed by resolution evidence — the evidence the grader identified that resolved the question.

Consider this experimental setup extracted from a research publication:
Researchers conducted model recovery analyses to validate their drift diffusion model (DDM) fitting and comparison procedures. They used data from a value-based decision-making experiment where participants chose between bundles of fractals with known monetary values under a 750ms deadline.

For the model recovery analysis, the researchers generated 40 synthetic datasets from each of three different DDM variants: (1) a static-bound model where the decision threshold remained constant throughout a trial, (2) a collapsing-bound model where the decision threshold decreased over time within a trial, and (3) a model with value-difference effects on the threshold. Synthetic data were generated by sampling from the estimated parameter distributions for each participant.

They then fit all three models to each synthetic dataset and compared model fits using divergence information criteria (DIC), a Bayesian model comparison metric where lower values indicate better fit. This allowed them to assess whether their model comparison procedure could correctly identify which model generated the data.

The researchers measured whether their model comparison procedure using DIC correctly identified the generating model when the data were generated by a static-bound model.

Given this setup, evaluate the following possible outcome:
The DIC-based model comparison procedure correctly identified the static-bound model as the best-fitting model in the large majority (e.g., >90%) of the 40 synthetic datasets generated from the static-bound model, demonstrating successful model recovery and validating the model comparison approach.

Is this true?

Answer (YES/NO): NO